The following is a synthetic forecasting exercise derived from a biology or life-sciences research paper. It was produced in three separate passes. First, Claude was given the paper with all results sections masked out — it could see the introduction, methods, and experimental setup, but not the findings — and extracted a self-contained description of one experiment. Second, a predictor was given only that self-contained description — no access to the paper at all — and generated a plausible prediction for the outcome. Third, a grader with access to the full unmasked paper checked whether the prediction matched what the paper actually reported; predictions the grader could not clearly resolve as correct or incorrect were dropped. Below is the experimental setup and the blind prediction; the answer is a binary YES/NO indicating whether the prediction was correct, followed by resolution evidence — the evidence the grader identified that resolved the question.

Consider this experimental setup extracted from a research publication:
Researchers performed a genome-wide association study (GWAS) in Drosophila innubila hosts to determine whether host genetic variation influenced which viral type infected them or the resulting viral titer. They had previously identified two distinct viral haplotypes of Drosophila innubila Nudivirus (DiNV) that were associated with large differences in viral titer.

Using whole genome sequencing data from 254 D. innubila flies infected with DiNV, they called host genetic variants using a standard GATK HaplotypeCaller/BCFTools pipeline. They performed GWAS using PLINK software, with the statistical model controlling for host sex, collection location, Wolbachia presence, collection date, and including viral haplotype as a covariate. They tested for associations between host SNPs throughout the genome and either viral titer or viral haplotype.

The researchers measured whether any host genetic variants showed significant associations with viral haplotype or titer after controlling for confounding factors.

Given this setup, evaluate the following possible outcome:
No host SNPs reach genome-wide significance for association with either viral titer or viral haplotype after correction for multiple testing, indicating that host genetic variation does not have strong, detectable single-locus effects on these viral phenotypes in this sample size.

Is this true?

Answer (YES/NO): YES